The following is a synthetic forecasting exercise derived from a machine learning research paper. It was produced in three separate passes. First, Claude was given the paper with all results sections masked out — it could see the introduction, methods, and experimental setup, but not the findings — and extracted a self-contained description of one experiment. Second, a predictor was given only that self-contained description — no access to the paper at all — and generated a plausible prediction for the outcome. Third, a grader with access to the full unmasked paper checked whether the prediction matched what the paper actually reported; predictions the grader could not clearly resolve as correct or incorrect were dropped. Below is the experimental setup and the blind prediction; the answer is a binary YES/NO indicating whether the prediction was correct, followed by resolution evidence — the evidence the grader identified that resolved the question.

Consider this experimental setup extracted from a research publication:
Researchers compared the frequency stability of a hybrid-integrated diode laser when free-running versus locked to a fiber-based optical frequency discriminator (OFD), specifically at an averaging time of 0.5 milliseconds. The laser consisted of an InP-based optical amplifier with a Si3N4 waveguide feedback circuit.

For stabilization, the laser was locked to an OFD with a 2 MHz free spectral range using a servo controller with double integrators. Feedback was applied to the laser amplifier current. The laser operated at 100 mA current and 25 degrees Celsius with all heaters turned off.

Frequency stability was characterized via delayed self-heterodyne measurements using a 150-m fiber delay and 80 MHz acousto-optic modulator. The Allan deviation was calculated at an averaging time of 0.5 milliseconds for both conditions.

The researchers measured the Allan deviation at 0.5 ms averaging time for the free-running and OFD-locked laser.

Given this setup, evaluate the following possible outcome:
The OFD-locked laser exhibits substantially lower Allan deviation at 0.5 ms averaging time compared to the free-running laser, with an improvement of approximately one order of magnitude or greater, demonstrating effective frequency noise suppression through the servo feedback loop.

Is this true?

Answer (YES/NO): YES